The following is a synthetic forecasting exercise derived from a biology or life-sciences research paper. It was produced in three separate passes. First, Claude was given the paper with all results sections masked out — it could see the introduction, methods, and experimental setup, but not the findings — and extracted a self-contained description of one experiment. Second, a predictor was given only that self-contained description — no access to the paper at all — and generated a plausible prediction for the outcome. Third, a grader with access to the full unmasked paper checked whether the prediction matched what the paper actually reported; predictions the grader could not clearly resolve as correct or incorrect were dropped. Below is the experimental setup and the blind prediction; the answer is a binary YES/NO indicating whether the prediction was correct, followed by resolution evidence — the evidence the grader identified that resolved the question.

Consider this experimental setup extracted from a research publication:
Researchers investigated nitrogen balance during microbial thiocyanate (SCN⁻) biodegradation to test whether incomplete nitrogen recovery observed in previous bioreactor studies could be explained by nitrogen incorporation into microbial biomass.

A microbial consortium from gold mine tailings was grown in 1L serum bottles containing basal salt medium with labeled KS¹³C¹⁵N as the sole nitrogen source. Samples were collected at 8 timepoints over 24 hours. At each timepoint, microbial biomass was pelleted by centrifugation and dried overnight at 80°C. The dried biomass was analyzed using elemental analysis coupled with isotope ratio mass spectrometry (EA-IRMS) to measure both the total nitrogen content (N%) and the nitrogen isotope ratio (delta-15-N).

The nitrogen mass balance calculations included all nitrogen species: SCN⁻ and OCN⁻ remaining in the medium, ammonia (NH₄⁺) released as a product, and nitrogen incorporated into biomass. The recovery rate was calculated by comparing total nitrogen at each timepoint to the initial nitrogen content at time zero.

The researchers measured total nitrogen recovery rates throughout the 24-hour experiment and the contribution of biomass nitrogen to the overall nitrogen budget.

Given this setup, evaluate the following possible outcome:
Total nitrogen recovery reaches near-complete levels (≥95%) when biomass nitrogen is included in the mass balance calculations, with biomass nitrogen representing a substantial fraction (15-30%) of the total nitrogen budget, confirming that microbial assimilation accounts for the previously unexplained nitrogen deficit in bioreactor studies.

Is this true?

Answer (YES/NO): NO